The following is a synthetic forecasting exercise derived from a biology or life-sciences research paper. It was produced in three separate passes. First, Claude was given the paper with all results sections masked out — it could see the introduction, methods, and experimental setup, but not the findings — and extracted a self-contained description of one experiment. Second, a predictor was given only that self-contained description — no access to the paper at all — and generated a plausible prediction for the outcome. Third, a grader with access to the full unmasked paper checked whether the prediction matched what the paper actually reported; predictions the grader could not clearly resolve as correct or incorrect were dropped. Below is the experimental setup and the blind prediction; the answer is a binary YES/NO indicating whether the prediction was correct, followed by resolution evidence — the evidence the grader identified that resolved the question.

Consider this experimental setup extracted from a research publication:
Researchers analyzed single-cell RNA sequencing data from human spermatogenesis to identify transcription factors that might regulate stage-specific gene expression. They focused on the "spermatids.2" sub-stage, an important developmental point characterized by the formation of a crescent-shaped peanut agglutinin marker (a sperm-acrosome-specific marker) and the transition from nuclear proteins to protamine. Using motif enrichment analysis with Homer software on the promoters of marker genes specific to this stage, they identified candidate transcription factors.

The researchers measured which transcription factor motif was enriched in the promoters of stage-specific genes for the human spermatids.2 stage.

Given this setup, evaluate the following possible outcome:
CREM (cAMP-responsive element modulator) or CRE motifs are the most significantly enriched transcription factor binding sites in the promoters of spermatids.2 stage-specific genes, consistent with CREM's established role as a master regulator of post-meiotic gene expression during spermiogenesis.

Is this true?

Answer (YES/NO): NO